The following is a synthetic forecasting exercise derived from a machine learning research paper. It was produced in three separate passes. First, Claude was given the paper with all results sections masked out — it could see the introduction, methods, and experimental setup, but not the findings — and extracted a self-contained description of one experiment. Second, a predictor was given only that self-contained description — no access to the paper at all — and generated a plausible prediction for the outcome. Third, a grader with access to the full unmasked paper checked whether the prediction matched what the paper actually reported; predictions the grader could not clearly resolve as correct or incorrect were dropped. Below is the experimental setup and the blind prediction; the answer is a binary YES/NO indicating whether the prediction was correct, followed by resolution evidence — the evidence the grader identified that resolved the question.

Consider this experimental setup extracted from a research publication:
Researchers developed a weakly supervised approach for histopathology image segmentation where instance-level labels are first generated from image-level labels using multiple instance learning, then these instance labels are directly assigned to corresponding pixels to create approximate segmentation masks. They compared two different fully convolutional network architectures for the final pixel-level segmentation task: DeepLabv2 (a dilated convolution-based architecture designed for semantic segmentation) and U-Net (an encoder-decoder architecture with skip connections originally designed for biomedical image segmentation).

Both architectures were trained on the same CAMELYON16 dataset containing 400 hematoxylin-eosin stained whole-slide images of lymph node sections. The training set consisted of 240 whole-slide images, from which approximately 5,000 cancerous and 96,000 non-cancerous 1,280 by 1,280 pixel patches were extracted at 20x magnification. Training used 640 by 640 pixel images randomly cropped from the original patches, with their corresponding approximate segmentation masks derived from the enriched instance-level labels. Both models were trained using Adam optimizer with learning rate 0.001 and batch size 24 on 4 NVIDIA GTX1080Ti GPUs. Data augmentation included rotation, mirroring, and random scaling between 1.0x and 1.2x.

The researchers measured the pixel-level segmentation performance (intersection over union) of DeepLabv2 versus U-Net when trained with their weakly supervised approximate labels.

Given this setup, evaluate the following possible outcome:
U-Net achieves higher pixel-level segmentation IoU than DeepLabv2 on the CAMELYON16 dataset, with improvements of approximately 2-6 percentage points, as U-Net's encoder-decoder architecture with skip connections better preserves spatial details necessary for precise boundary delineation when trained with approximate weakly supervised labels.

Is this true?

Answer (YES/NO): NO